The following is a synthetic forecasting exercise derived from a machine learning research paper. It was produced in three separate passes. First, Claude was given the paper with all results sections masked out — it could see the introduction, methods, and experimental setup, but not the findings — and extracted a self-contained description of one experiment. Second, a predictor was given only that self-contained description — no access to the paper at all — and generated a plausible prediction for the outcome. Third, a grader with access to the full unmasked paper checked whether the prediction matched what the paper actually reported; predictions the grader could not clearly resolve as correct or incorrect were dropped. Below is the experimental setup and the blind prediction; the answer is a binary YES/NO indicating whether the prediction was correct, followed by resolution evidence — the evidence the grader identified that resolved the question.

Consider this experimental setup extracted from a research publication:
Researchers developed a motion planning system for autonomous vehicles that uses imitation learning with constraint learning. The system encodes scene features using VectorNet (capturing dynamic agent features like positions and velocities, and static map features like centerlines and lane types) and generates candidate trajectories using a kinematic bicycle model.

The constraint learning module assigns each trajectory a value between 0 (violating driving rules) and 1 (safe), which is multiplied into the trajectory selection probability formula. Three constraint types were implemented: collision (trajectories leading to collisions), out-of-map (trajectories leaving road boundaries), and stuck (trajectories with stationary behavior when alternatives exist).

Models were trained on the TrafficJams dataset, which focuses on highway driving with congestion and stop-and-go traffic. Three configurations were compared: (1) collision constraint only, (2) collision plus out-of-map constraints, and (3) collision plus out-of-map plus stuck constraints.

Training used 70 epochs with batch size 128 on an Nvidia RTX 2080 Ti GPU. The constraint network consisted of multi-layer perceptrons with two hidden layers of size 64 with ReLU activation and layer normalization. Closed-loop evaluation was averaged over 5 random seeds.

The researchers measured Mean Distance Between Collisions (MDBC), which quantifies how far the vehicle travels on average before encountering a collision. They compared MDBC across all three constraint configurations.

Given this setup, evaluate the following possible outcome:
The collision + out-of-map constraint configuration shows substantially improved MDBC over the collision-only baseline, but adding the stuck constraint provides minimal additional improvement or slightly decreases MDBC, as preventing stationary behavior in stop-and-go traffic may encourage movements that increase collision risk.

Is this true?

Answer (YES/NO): NO